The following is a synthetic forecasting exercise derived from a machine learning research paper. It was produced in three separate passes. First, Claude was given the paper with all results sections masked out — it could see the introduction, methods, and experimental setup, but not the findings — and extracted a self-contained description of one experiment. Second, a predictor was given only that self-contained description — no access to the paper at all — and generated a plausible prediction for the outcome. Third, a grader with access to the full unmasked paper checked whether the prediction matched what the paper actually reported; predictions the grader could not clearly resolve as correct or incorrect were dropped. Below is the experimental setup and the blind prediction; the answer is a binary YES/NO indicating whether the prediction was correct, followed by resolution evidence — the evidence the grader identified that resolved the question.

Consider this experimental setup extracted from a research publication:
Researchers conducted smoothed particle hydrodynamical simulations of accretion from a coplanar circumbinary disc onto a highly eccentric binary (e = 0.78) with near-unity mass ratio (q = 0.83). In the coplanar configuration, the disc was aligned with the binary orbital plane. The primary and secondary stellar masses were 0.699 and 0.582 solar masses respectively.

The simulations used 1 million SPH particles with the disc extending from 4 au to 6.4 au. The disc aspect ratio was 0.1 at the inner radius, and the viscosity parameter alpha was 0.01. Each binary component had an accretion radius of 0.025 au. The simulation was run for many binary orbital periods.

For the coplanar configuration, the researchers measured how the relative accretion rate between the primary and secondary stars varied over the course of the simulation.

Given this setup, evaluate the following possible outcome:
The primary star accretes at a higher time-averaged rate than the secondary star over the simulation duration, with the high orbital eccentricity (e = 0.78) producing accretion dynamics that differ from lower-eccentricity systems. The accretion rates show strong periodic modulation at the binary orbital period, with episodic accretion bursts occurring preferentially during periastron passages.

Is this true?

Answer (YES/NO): NO